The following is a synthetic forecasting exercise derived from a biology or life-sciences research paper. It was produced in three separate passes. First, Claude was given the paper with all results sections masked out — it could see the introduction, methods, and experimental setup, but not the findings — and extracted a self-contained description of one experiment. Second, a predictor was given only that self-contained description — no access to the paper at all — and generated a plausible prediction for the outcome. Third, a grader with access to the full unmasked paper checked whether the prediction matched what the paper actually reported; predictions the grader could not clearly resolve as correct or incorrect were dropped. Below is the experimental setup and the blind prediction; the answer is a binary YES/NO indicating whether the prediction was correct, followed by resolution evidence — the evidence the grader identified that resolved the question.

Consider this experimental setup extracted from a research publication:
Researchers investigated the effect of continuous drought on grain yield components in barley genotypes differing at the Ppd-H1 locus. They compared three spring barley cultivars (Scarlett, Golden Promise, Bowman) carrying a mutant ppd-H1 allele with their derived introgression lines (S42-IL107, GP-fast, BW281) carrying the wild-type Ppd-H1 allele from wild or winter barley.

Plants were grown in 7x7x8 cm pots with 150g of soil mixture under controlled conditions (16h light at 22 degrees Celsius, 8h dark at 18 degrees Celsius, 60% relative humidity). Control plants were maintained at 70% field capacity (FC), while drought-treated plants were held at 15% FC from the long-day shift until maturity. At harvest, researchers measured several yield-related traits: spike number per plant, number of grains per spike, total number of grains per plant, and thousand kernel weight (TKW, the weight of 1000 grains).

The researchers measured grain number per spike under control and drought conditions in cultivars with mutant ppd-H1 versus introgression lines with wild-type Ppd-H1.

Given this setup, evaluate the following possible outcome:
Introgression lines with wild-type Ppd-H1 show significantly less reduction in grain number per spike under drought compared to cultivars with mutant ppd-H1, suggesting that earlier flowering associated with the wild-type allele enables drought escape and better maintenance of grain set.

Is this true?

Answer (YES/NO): NO